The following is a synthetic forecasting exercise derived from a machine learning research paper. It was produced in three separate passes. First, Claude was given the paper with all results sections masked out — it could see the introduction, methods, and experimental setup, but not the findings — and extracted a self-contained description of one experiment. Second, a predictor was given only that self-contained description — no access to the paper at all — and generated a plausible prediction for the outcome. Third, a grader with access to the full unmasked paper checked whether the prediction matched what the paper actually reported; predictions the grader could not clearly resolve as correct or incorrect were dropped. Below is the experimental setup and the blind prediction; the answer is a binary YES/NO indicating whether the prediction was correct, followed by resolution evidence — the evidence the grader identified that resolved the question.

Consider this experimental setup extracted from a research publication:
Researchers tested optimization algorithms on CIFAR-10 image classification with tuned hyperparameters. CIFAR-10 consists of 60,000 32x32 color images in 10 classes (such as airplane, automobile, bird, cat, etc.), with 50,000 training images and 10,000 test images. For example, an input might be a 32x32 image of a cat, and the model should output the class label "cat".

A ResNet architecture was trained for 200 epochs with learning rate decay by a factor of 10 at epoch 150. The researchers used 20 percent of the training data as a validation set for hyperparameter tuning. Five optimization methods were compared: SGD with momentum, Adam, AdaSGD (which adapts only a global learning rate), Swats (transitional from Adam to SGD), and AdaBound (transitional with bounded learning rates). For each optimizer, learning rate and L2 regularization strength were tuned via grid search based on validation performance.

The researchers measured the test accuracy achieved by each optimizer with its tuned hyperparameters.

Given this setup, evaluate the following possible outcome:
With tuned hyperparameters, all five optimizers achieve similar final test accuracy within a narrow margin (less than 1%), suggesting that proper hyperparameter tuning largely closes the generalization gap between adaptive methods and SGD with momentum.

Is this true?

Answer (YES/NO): NO